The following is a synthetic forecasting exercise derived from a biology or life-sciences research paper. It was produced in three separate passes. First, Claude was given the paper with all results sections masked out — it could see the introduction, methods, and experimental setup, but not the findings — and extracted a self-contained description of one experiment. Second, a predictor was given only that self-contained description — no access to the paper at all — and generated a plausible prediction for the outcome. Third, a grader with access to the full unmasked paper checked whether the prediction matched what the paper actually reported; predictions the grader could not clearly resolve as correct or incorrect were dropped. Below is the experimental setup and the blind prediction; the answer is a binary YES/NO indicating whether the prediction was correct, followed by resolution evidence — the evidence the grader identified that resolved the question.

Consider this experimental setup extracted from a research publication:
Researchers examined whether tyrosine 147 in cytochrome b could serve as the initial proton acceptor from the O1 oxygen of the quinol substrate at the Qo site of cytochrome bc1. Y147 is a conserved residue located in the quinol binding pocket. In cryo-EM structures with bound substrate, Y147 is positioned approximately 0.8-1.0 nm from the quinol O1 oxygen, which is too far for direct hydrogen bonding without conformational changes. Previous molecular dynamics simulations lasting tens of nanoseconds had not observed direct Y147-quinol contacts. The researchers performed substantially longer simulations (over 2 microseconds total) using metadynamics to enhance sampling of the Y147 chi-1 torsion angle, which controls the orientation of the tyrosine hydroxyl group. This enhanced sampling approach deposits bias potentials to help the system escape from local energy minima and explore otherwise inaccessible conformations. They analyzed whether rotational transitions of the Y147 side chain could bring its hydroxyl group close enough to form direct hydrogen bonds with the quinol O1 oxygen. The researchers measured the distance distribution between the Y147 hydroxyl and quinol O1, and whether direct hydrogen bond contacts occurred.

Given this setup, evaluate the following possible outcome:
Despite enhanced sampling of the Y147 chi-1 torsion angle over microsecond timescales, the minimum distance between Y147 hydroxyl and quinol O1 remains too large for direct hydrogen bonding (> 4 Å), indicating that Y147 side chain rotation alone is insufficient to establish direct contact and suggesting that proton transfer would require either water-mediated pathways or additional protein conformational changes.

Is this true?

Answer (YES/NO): NO